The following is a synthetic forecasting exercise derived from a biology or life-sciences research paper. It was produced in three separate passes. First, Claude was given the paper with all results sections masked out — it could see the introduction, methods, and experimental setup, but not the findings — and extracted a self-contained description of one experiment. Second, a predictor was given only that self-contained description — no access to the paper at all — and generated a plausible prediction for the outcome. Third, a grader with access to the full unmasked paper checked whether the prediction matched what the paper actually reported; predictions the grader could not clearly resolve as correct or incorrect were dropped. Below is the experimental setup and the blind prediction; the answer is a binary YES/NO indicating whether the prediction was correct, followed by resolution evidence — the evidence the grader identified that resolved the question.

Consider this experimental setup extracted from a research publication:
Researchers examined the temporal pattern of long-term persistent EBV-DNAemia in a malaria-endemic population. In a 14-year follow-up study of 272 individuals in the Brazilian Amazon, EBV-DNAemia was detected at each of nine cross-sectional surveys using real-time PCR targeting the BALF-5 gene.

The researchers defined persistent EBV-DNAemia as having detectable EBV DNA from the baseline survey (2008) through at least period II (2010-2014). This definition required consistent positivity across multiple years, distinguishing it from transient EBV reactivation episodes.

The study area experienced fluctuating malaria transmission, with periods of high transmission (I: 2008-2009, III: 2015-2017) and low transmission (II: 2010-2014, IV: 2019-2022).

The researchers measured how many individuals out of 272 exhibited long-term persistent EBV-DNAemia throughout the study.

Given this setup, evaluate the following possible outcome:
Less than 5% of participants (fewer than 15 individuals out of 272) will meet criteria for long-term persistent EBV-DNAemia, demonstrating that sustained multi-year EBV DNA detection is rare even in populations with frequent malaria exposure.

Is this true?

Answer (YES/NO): YES